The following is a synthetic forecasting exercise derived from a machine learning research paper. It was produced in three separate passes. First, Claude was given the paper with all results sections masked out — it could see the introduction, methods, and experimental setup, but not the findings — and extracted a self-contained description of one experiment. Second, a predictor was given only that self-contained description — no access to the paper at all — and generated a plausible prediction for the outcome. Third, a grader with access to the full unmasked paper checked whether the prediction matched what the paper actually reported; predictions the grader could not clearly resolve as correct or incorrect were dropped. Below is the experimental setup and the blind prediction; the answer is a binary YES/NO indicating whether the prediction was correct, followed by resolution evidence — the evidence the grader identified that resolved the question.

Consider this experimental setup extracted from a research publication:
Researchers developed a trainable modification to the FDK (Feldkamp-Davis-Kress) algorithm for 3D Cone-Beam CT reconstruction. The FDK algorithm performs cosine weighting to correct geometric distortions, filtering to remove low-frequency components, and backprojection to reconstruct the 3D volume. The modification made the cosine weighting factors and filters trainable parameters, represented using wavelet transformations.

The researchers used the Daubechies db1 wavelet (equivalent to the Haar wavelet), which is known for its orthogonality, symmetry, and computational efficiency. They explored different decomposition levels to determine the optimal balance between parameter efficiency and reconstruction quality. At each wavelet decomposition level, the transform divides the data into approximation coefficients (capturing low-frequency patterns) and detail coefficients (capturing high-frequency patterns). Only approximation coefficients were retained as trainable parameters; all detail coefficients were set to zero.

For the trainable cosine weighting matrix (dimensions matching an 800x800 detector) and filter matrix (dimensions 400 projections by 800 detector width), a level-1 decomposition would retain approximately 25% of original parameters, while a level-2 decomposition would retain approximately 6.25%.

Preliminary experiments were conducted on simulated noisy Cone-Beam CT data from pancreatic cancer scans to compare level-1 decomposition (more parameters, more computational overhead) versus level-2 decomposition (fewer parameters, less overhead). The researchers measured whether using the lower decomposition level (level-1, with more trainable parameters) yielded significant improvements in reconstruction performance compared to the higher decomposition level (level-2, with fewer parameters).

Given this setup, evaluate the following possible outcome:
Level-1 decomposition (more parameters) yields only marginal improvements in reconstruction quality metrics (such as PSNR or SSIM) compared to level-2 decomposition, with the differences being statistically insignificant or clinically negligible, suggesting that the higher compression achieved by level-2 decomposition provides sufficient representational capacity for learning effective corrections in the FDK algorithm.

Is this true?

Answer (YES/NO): YES